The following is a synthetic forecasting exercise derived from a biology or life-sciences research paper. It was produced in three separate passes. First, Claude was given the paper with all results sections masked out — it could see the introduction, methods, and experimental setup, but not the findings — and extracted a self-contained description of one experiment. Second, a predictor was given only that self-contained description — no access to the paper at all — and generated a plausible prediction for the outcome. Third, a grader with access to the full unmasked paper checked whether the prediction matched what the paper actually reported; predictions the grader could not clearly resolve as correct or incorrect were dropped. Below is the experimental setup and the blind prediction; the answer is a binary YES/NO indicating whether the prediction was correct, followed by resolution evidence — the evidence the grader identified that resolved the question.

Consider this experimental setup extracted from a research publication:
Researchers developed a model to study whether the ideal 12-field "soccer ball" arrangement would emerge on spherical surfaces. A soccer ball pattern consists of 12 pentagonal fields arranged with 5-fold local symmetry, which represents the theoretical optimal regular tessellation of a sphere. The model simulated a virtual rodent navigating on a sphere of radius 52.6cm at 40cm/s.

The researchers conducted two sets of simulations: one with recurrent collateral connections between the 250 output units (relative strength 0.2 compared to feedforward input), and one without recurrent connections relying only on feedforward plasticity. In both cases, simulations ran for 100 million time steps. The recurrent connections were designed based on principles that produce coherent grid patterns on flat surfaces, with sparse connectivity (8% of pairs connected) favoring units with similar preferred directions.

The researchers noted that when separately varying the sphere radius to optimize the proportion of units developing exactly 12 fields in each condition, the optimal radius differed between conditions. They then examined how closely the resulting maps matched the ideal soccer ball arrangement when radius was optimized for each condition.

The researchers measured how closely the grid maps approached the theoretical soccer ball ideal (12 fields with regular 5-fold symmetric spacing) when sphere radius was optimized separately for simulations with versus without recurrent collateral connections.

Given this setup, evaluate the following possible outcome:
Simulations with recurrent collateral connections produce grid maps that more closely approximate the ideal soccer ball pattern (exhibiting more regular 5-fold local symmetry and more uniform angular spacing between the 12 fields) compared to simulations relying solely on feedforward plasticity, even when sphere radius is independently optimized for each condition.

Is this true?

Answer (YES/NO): NO